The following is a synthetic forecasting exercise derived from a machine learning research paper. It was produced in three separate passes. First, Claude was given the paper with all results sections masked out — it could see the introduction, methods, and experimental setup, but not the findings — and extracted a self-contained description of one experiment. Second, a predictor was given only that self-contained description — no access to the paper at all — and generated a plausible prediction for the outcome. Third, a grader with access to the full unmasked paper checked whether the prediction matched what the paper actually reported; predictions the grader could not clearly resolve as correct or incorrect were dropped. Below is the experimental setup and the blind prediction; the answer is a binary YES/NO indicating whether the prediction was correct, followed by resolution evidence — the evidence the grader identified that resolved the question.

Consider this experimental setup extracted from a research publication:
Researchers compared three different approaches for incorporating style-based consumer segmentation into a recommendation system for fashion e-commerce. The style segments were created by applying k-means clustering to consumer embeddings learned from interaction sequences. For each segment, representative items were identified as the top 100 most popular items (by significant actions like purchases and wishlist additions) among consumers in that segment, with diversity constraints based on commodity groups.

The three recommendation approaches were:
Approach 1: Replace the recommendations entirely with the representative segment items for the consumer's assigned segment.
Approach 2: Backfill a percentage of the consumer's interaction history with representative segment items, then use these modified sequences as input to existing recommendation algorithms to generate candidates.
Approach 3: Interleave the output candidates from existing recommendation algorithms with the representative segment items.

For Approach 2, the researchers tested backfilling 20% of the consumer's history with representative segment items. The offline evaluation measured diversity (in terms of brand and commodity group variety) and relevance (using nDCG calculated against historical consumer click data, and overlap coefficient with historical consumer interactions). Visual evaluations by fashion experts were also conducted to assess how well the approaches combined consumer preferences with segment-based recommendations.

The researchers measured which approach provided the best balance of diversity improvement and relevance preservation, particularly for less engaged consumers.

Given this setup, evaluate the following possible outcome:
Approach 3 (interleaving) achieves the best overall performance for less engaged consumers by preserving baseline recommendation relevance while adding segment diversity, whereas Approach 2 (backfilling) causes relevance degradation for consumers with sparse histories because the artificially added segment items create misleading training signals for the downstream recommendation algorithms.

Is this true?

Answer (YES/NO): NO